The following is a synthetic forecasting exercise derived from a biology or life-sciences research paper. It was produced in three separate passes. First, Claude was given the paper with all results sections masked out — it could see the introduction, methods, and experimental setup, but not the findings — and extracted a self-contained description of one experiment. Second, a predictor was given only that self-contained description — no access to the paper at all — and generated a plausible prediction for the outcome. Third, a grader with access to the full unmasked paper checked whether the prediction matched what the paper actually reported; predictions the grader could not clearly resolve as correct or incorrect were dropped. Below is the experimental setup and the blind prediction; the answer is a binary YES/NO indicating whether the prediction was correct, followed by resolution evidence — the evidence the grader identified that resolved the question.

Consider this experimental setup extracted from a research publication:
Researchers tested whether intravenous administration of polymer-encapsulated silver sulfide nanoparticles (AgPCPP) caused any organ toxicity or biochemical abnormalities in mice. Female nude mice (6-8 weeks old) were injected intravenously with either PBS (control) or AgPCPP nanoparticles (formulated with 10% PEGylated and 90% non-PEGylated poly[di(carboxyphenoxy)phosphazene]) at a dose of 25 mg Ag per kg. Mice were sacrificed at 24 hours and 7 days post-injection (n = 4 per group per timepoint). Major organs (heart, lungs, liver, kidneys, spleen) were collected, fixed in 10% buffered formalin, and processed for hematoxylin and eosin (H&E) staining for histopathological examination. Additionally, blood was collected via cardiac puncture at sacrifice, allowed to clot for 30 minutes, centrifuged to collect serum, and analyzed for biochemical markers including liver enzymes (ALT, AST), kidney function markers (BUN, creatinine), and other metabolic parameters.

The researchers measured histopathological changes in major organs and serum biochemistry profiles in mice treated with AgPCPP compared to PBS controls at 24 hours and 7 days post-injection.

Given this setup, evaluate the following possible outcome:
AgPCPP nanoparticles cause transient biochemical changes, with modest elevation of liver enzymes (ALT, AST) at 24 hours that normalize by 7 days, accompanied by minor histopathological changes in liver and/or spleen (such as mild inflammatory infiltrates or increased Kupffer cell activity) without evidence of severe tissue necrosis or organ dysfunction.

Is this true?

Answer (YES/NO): NO